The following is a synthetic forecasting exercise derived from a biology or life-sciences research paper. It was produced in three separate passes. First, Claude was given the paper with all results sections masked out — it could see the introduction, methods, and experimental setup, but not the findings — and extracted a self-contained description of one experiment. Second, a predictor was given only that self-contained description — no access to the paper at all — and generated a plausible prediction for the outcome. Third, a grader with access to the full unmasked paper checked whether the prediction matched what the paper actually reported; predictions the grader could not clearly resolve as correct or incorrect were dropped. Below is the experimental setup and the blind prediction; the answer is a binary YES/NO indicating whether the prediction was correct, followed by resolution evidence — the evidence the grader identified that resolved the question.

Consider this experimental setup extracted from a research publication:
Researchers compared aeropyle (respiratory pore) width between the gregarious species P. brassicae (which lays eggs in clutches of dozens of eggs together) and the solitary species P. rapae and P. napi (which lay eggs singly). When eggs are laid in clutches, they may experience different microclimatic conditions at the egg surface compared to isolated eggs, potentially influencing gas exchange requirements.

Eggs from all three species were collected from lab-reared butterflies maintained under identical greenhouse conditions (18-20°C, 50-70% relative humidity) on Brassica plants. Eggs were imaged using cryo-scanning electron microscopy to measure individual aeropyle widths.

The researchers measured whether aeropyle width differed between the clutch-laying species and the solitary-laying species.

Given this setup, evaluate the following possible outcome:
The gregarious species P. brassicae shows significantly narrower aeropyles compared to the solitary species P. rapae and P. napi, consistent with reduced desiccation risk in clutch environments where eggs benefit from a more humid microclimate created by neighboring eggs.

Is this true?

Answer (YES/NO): YES